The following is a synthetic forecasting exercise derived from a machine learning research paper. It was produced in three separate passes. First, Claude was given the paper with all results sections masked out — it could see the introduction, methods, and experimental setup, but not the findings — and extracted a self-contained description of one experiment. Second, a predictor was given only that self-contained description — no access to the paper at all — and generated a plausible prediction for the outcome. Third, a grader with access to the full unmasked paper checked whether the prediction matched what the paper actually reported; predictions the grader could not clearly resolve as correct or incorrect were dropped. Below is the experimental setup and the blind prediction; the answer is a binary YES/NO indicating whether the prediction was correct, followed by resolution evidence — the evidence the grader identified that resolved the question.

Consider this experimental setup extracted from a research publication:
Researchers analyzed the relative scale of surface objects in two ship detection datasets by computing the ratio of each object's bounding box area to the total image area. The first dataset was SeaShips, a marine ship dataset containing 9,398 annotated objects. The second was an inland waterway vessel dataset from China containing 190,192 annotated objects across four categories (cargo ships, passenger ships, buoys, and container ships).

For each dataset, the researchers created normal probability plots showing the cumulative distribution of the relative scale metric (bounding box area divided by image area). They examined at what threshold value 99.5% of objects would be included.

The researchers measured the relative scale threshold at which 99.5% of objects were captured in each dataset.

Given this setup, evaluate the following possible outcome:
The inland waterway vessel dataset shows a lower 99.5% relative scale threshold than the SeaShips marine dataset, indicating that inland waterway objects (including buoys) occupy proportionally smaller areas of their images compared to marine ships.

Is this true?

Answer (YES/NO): YES